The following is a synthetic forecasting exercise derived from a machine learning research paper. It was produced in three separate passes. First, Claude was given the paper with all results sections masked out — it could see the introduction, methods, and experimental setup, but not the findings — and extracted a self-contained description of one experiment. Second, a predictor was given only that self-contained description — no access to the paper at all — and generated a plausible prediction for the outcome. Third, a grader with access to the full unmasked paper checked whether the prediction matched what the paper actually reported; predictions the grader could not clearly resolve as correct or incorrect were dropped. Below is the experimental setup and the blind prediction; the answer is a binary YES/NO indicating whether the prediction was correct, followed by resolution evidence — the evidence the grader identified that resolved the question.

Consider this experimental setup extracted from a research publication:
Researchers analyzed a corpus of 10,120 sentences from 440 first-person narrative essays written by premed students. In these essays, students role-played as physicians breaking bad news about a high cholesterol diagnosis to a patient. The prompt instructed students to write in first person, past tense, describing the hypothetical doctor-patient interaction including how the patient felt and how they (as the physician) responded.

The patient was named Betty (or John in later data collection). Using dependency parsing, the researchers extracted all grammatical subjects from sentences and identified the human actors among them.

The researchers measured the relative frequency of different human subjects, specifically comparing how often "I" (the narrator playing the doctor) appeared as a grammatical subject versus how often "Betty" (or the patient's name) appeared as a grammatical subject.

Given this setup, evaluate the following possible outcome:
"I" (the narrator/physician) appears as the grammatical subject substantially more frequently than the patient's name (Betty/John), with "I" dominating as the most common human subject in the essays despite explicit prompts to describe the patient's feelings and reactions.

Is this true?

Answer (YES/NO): NO